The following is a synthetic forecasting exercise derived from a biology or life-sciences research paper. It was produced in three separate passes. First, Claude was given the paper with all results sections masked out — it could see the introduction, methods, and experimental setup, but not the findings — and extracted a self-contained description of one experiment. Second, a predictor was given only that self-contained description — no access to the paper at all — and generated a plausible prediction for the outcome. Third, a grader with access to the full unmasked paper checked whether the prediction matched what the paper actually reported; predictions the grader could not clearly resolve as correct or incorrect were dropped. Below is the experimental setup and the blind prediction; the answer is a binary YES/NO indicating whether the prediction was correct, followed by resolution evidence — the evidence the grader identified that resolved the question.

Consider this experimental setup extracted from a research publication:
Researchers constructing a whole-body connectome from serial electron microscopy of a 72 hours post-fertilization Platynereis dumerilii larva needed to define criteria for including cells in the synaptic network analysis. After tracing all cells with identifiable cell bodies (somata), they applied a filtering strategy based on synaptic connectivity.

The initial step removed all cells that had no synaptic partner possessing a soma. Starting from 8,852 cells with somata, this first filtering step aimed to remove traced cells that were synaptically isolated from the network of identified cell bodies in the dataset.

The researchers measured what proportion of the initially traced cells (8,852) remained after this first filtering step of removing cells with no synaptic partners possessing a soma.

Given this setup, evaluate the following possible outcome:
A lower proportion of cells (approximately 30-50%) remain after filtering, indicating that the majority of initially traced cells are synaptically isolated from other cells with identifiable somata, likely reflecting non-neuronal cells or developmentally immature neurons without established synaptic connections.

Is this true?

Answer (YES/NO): YES